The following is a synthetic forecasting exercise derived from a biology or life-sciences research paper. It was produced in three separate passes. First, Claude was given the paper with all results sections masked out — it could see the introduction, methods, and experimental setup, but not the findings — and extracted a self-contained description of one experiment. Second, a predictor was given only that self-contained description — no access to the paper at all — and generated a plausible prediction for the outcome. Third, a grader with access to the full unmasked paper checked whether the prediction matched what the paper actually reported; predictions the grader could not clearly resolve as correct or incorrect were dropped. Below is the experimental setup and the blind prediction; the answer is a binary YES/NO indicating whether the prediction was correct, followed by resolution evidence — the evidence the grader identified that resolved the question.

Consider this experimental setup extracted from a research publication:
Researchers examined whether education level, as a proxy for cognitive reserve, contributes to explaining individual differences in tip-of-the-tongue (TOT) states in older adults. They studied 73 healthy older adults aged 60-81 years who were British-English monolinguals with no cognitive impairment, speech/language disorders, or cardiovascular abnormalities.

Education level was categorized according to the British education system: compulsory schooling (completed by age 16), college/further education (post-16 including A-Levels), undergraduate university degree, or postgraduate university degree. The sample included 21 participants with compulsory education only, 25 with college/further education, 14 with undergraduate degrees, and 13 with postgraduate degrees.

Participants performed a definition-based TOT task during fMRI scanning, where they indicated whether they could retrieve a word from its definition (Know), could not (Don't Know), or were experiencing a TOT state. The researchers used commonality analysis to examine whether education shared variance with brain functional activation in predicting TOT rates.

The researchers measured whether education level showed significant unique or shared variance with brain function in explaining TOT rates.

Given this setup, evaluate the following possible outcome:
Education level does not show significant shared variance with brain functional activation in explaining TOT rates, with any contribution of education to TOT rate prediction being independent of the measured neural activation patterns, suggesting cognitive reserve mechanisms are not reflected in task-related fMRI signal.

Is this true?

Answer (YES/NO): YES